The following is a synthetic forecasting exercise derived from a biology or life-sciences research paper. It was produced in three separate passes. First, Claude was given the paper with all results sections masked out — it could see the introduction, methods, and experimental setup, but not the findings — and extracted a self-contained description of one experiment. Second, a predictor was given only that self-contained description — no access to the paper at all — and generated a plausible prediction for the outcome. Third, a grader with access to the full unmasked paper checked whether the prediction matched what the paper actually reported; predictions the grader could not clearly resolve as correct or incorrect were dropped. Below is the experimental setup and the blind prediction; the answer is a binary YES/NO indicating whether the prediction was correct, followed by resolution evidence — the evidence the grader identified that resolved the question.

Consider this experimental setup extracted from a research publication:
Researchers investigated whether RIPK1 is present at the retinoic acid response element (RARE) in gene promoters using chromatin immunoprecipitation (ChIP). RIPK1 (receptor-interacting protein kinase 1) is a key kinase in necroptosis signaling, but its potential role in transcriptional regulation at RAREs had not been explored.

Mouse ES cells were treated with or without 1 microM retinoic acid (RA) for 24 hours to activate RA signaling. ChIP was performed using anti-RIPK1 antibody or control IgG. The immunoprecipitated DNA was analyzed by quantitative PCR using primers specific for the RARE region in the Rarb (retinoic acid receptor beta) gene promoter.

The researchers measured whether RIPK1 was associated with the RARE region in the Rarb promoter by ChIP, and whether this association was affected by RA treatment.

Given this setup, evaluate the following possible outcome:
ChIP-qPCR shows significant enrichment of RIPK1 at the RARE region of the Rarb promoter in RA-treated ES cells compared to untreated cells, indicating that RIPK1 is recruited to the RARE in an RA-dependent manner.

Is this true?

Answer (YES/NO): YES